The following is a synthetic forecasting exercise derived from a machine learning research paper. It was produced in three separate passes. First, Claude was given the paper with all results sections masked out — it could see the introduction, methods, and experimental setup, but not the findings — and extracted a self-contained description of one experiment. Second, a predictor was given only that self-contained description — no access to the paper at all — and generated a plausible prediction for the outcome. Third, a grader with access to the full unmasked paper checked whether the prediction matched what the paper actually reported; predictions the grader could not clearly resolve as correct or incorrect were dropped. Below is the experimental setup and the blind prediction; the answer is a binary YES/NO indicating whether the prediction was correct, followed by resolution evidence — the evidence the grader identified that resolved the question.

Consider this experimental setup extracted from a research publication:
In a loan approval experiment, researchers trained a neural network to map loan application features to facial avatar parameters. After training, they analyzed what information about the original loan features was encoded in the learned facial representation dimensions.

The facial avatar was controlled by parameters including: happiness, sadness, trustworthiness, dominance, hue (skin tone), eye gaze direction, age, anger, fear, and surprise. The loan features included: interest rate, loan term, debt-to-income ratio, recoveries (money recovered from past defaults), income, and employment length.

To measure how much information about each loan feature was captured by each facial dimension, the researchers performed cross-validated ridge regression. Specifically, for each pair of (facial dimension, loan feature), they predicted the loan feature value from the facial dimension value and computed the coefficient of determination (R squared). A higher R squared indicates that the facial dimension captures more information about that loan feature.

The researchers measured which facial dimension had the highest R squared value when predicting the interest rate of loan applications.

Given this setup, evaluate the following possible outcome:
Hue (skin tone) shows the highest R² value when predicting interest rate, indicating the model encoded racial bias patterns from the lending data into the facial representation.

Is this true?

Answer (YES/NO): NO